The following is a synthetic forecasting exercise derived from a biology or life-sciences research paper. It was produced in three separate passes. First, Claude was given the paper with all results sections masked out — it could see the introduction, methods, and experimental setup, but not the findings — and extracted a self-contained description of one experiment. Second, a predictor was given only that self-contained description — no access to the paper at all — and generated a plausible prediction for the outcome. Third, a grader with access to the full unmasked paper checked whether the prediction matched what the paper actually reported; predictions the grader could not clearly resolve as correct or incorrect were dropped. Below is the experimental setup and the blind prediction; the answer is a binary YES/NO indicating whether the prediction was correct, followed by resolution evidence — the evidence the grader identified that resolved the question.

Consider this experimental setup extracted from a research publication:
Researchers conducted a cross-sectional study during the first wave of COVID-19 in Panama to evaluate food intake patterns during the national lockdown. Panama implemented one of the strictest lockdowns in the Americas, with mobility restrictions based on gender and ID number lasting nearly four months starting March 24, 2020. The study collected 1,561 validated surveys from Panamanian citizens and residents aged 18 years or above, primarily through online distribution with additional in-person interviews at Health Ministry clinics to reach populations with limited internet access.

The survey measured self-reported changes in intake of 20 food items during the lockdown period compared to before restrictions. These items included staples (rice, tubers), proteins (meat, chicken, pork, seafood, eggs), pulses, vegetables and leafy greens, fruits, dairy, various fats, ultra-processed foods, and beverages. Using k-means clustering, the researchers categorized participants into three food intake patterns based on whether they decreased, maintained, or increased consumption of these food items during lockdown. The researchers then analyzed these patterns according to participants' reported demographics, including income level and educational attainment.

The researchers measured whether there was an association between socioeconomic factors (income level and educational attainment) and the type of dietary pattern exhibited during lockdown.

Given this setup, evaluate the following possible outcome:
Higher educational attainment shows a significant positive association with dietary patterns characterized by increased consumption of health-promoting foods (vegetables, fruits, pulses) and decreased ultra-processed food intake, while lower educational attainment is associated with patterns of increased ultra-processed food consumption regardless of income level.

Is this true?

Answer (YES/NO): NO